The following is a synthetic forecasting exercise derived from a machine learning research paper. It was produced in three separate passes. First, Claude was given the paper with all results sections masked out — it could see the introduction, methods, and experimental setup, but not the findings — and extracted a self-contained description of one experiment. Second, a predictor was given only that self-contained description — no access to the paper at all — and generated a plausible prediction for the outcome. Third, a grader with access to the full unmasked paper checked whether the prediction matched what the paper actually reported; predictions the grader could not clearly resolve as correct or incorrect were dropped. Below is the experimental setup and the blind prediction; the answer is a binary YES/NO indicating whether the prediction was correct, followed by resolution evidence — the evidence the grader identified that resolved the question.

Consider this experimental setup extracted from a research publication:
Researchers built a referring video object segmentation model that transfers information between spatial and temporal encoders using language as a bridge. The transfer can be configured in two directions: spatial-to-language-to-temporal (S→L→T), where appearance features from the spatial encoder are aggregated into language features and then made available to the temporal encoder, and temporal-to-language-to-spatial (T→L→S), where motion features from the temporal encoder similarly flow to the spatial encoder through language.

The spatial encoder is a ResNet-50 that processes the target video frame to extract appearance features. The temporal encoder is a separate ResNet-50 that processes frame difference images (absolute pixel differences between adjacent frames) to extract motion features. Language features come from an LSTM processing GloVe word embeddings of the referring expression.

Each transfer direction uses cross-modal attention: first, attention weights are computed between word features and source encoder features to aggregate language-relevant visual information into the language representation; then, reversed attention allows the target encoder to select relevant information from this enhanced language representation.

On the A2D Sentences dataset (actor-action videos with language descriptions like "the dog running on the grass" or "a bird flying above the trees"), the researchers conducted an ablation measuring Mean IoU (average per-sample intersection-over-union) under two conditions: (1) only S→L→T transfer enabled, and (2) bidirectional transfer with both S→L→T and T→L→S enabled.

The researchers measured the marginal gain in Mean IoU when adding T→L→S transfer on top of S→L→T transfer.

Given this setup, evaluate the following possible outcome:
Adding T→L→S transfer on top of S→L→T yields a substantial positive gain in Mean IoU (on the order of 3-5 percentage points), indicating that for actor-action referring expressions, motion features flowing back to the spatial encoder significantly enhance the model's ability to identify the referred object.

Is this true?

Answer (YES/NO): YES